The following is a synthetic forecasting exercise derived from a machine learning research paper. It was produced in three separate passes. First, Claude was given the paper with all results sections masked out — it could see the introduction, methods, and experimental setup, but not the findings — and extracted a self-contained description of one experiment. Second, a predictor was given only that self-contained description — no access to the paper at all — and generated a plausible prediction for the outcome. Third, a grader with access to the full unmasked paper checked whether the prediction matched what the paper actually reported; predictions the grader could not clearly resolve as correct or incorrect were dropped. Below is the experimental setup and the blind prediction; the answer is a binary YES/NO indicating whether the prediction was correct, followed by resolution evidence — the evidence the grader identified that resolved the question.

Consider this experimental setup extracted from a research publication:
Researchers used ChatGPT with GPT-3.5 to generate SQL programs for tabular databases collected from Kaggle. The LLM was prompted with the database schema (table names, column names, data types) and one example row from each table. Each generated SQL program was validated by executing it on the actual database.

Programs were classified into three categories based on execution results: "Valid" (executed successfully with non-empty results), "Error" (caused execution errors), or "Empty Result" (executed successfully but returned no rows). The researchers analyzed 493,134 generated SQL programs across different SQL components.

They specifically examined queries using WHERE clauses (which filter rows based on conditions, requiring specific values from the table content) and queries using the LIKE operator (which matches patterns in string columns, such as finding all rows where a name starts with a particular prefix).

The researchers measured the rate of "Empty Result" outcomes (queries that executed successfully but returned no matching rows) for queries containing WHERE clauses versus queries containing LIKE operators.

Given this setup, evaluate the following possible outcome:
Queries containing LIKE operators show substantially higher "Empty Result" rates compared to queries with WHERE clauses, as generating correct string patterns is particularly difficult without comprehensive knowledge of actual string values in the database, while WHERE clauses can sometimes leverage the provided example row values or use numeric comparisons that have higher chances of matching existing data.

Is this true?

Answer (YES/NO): YES